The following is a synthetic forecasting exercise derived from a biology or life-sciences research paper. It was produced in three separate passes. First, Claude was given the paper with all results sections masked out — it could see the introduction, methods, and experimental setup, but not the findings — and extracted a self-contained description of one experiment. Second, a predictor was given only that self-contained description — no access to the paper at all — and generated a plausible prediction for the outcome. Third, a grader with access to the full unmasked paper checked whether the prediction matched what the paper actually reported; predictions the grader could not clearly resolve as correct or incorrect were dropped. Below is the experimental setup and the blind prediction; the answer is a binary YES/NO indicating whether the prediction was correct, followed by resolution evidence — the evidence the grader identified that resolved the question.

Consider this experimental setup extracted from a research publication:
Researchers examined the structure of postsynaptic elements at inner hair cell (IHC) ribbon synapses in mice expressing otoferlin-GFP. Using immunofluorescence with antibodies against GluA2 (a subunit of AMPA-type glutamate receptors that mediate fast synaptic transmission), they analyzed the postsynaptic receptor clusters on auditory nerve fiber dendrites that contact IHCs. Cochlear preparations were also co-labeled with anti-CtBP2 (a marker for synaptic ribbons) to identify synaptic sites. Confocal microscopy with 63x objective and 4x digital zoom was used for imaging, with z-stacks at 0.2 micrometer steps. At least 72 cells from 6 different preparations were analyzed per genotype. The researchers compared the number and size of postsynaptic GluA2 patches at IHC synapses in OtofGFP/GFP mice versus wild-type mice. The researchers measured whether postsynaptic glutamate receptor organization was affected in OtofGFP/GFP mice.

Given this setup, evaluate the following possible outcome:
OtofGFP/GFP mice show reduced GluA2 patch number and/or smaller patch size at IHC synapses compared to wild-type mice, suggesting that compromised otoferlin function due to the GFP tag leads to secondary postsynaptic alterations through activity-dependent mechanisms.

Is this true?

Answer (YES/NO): YES